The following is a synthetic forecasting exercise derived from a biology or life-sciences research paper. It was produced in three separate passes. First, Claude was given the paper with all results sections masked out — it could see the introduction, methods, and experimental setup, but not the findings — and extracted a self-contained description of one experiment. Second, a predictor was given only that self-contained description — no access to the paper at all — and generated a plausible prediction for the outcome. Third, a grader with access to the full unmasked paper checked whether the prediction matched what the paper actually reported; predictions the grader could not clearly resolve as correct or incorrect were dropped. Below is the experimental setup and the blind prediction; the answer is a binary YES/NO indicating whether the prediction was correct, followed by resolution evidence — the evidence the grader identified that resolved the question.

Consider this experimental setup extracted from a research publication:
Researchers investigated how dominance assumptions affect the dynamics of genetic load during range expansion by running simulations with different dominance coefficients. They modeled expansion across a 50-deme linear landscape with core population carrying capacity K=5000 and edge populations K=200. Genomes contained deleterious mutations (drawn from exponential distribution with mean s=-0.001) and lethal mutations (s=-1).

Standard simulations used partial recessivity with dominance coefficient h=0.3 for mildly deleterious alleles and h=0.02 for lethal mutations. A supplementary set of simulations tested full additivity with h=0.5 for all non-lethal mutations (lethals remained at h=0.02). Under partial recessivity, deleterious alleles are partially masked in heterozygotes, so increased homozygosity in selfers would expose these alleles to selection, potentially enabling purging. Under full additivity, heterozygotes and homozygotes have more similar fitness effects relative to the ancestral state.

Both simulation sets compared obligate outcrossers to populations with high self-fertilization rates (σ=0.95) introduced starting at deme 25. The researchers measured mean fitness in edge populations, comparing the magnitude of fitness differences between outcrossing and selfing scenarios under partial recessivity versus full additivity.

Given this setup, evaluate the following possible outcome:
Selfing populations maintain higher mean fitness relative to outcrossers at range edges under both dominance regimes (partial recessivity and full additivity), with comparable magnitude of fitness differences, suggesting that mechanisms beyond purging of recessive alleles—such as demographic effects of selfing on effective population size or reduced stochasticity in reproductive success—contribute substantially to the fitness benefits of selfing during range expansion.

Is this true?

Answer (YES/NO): NO